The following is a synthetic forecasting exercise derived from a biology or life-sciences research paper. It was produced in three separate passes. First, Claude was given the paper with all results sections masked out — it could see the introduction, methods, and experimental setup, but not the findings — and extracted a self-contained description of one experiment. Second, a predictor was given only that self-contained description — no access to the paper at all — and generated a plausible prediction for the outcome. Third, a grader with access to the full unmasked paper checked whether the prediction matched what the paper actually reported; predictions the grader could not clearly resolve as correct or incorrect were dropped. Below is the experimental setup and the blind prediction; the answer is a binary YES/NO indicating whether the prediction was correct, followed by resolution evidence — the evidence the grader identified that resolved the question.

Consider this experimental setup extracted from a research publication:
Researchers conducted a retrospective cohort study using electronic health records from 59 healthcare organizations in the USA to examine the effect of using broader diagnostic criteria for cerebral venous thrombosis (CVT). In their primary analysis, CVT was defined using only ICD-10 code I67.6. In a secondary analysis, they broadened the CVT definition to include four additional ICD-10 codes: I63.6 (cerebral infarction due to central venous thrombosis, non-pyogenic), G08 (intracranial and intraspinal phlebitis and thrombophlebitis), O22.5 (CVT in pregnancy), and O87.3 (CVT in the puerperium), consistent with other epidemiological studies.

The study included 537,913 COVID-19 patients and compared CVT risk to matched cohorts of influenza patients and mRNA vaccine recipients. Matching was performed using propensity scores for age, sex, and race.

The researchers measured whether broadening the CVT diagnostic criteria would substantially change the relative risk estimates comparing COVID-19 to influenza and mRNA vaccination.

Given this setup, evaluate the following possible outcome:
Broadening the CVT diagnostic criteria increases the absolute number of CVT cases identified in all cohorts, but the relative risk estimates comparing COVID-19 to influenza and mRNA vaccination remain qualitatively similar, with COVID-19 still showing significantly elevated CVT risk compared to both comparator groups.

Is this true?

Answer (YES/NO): YES